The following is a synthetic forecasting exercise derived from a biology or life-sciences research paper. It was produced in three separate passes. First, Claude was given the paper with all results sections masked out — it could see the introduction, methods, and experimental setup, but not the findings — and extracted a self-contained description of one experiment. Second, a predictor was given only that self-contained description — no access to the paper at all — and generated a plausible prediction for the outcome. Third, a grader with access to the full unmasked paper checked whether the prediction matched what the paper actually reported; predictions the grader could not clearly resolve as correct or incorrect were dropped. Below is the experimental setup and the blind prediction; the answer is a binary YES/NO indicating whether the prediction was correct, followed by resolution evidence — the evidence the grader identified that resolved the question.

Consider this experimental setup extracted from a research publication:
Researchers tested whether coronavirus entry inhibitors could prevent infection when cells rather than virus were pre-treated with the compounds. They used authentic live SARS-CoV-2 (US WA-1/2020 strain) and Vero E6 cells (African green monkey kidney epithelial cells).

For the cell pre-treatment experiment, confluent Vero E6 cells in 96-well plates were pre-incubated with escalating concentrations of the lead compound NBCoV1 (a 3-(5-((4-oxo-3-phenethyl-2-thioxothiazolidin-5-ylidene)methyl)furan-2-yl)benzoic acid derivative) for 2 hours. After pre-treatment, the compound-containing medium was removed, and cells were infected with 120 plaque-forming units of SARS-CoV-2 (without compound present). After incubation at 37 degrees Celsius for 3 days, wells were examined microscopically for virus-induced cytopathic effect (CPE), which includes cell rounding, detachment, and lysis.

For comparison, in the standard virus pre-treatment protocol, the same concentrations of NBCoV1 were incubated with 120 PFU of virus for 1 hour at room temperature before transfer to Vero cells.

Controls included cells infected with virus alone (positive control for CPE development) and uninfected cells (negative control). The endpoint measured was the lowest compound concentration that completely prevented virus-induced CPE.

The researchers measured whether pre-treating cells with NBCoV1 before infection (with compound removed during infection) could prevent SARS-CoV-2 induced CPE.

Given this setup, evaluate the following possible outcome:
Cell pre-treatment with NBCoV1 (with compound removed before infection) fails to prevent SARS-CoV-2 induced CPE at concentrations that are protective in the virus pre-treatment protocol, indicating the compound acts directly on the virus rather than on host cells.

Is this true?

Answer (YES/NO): YES